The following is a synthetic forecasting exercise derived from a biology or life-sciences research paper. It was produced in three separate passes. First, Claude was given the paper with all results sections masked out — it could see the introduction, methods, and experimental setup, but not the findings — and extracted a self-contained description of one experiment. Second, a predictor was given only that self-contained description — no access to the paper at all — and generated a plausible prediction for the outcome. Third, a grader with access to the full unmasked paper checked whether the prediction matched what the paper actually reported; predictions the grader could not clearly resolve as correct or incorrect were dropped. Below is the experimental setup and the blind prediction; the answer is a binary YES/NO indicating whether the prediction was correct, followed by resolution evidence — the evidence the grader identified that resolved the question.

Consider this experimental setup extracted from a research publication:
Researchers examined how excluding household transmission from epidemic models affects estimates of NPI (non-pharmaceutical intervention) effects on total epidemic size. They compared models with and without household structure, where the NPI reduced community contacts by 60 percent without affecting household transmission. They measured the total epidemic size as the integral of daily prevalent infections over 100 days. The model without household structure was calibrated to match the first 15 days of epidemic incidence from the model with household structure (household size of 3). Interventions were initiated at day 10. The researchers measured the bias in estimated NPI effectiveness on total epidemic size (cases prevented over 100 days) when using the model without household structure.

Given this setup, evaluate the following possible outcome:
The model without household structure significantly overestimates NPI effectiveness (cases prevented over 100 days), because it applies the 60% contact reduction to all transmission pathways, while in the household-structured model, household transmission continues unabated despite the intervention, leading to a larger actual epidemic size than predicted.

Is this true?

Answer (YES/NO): NO